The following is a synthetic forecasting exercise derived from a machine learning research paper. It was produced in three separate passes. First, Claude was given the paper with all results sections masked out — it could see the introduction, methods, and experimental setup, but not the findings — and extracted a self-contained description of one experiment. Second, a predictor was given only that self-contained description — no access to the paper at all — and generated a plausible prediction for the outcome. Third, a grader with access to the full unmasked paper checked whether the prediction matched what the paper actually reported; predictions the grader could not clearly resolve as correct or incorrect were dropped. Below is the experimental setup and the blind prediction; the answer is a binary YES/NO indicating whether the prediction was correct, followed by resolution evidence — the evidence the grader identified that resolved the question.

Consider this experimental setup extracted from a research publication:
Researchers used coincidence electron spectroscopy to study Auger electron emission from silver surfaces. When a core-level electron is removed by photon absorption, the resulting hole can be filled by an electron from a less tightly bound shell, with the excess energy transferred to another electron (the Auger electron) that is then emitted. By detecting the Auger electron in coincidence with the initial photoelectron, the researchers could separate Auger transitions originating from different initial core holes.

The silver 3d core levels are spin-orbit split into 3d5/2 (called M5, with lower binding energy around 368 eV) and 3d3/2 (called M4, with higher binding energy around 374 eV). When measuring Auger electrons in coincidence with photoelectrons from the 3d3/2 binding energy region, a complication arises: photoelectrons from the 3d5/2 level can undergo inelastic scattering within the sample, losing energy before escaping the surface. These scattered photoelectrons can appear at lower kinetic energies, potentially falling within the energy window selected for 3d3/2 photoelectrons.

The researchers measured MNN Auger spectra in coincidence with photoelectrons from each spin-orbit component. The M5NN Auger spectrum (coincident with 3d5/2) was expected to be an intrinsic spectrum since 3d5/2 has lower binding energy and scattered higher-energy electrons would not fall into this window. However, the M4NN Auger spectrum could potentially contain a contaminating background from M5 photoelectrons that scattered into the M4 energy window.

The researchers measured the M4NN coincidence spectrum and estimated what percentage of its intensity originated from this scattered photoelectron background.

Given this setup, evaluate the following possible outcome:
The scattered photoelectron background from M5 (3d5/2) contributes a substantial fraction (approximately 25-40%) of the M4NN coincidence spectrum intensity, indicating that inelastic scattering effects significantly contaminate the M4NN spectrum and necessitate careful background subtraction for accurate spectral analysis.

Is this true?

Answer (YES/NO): NO